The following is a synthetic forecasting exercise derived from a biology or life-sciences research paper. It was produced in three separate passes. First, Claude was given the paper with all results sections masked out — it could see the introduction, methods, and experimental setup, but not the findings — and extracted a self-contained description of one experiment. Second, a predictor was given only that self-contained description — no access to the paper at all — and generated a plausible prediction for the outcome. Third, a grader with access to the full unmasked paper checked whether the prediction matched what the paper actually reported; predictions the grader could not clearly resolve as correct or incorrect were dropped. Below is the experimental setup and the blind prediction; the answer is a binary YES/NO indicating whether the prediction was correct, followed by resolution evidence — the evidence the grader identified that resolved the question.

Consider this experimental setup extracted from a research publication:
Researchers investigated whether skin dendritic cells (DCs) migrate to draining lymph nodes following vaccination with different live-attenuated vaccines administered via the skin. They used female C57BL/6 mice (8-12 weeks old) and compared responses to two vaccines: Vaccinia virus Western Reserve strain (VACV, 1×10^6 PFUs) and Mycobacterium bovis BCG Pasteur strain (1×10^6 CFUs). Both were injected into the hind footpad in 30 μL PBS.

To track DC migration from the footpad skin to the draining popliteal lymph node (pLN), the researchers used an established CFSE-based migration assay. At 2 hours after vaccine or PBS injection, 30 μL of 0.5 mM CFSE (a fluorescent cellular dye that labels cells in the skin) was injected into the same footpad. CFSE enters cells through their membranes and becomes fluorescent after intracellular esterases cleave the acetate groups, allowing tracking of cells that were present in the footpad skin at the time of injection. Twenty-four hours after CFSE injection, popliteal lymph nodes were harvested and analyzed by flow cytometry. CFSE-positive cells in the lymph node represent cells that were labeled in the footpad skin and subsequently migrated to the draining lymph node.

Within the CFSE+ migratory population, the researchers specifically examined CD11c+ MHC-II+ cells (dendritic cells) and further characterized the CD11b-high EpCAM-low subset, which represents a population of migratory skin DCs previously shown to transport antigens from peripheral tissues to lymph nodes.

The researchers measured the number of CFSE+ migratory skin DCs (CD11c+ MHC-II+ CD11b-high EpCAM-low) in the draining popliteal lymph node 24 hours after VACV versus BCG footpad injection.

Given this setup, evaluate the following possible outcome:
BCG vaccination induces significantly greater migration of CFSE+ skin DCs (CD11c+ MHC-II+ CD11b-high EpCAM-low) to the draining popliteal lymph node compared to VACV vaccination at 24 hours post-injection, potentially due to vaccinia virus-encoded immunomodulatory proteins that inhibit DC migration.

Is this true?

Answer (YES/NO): YES